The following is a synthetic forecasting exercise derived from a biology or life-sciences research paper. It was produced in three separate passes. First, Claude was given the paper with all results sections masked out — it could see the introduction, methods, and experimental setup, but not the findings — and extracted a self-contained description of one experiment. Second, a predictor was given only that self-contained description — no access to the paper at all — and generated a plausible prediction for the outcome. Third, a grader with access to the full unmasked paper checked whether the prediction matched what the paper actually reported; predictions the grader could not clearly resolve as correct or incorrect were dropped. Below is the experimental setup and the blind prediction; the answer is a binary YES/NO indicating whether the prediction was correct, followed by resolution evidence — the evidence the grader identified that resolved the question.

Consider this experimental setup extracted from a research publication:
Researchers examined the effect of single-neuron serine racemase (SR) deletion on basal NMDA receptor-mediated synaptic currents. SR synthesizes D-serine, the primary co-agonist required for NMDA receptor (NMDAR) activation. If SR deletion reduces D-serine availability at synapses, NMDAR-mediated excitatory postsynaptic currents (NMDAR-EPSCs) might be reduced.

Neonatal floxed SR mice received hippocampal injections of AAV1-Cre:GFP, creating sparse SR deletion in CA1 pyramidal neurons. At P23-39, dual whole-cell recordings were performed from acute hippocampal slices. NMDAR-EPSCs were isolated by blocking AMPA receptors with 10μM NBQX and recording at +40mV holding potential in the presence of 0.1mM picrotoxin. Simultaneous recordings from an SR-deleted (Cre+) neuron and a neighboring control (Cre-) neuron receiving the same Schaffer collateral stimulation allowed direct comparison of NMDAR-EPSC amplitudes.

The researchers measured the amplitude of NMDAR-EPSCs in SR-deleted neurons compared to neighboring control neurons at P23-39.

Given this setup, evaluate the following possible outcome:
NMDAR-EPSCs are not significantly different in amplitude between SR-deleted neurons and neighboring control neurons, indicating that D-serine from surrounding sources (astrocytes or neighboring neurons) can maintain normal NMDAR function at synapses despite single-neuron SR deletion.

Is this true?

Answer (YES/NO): NO